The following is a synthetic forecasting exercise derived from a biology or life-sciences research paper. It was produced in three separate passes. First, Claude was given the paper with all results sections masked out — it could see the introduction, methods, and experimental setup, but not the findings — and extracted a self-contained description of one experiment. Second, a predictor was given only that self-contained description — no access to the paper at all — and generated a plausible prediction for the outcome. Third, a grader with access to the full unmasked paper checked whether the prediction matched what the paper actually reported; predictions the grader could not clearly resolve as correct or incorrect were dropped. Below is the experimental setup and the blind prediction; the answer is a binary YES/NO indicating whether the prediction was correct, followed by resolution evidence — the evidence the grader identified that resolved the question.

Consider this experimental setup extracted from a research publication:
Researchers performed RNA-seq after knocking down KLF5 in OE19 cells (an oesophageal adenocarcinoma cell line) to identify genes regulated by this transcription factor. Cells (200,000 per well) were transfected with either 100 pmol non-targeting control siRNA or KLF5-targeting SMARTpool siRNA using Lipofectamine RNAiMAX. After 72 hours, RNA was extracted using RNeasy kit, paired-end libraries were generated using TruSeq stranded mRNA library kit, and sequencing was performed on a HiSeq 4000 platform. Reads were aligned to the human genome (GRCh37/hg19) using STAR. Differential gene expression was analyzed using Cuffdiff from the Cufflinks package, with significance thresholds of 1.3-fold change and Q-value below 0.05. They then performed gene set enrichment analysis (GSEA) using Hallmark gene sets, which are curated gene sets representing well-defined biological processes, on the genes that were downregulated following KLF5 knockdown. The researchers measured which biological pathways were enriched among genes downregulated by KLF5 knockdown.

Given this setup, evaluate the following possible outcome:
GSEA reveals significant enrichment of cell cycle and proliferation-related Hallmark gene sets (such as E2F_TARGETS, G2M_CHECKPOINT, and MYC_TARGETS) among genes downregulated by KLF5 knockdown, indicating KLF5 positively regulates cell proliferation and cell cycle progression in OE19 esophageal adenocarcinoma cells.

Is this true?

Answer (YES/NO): YES